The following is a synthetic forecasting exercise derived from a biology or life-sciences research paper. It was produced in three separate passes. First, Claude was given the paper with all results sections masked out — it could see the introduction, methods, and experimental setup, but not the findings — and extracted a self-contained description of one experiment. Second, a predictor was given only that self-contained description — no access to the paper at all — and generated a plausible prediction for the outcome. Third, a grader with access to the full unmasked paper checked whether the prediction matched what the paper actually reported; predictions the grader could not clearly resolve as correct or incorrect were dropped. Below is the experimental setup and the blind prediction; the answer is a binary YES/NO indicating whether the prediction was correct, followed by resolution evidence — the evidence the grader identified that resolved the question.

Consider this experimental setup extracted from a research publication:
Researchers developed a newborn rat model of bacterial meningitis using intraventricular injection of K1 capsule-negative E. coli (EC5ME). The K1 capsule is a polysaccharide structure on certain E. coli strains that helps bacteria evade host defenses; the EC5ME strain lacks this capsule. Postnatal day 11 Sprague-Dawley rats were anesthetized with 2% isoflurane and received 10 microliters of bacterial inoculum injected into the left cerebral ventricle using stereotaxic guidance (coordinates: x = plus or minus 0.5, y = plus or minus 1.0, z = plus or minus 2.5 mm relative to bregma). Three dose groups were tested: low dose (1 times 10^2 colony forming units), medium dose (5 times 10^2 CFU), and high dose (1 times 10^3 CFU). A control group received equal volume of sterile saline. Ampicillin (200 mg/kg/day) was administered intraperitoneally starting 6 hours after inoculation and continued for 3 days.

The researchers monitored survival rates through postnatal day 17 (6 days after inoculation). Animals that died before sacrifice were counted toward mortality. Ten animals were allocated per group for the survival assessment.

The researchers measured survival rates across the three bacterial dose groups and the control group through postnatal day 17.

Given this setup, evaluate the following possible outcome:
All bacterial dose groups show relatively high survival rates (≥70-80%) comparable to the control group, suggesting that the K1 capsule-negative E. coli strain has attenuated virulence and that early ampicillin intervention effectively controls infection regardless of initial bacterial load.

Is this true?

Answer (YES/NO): NO